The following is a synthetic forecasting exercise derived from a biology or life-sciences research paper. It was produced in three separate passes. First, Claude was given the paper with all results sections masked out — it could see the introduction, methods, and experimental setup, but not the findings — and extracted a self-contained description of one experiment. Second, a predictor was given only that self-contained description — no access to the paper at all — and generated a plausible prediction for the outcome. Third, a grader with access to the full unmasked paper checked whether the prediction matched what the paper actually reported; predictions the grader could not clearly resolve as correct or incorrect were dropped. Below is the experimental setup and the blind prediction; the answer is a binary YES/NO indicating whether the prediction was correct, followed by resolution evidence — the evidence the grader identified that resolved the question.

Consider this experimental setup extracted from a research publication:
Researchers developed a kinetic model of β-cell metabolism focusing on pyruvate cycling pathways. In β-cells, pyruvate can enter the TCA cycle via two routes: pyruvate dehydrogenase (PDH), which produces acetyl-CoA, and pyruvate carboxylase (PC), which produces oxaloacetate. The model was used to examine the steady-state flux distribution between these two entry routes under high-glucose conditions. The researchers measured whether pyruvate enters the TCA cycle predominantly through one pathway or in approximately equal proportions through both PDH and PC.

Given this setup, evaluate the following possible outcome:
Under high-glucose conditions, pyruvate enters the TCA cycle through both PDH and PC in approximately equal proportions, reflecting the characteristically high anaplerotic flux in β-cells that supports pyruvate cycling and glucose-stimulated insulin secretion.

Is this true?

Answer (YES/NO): YES